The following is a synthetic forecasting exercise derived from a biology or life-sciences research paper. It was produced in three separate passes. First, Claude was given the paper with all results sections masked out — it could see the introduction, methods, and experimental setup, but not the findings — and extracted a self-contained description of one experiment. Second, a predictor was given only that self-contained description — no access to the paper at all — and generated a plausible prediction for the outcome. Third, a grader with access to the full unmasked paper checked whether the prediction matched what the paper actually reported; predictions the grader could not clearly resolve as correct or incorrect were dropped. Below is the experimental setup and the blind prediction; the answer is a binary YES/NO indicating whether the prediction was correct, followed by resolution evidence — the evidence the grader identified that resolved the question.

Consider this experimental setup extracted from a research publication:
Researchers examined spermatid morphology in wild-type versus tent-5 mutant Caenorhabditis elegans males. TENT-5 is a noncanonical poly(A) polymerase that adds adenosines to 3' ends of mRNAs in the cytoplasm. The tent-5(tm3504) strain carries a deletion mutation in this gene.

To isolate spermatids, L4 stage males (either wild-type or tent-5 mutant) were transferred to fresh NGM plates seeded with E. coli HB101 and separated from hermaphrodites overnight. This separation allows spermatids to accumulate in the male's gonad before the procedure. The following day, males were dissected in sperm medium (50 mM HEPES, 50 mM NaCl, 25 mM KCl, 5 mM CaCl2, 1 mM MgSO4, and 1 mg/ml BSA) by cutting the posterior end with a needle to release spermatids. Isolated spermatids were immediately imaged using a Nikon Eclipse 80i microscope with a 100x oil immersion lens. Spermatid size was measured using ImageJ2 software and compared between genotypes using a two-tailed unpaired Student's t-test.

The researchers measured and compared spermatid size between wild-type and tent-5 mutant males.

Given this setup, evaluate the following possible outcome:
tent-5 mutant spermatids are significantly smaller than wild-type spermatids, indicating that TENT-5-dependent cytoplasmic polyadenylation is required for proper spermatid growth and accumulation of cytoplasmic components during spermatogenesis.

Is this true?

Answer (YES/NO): NO